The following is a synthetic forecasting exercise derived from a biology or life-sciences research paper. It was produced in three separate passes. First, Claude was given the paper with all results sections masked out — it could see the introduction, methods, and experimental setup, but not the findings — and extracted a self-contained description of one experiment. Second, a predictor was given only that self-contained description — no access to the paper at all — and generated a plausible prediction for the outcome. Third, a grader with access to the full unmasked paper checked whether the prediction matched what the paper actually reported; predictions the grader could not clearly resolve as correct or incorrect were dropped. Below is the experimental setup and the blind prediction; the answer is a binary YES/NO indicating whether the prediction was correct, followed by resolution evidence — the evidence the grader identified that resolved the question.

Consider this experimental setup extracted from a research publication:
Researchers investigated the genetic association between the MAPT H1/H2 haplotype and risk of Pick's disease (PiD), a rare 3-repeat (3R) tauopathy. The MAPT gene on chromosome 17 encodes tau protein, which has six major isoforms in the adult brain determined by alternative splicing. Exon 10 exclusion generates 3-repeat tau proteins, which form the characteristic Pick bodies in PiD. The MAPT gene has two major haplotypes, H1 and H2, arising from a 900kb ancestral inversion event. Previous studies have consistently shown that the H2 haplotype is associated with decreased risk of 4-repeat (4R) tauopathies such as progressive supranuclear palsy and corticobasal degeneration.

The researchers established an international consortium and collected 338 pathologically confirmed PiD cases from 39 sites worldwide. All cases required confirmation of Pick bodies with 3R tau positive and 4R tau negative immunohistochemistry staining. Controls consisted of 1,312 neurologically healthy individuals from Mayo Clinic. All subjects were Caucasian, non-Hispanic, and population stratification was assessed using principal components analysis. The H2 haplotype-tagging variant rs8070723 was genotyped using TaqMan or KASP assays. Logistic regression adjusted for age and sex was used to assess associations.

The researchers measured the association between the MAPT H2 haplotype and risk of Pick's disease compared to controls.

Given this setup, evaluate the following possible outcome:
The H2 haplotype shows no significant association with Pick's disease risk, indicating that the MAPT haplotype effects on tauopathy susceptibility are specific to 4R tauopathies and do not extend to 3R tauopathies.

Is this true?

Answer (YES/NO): NO